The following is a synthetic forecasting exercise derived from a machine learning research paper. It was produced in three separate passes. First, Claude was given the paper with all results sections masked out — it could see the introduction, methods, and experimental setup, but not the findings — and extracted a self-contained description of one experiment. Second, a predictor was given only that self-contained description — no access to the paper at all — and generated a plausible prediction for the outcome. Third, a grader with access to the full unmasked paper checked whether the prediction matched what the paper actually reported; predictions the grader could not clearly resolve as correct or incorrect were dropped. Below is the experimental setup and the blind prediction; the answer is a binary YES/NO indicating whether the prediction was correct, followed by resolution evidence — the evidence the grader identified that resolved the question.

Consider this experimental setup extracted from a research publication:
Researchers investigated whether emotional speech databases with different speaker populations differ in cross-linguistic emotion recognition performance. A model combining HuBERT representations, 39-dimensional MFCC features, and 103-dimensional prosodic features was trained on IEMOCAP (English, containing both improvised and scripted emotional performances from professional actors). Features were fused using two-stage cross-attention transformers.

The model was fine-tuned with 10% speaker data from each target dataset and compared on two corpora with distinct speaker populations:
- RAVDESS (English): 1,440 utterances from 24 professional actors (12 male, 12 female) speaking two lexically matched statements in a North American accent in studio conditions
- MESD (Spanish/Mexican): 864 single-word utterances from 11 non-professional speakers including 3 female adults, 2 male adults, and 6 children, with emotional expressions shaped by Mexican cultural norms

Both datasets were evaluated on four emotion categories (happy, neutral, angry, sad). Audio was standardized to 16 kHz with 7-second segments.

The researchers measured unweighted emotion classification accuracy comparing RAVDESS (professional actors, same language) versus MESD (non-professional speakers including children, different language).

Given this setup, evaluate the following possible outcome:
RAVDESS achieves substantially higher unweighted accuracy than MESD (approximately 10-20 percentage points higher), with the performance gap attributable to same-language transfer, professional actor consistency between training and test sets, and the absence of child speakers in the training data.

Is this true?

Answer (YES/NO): YES